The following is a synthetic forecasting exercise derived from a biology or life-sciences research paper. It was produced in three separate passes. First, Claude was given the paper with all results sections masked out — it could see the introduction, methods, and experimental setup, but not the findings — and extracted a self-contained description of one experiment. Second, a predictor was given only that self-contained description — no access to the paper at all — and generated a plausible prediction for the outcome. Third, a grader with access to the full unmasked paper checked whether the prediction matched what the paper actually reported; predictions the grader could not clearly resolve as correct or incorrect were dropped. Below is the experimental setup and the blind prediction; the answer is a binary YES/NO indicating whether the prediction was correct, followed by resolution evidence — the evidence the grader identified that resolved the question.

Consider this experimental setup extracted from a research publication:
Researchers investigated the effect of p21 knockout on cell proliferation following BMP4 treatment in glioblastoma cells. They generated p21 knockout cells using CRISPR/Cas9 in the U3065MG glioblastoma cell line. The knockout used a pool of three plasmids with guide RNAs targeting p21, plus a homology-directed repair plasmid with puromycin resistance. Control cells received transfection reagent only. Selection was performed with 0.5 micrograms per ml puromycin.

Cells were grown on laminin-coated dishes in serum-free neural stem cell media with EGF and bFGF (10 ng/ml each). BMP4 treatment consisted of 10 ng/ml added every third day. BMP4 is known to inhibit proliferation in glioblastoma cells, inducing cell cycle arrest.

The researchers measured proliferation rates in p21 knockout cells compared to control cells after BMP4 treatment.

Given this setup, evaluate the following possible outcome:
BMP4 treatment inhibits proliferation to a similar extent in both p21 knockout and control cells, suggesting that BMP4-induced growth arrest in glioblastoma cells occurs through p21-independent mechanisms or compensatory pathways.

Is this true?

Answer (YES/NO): NO